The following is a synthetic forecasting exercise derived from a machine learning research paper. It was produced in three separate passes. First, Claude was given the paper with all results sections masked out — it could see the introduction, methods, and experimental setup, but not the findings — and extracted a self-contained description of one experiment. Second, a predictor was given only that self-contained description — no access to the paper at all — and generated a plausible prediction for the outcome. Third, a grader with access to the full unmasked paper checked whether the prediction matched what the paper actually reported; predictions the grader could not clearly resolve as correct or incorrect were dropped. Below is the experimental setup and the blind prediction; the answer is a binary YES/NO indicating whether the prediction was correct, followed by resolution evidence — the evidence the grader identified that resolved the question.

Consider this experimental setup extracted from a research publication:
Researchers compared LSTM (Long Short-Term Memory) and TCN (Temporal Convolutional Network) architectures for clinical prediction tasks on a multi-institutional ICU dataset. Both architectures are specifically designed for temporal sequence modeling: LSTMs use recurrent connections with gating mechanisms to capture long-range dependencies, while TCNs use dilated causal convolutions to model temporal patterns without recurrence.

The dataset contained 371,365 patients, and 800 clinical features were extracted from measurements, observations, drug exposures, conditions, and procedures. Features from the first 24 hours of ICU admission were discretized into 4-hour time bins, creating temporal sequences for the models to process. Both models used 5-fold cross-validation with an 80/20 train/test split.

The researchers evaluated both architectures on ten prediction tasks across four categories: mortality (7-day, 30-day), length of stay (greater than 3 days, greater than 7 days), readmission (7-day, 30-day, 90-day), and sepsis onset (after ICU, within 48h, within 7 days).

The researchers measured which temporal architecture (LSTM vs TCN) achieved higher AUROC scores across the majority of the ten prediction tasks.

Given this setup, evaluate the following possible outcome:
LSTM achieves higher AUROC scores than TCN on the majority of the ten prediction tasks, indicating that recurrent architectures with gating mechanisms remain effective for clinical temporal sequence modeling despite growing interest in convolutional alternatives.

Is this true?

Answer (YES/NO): NO